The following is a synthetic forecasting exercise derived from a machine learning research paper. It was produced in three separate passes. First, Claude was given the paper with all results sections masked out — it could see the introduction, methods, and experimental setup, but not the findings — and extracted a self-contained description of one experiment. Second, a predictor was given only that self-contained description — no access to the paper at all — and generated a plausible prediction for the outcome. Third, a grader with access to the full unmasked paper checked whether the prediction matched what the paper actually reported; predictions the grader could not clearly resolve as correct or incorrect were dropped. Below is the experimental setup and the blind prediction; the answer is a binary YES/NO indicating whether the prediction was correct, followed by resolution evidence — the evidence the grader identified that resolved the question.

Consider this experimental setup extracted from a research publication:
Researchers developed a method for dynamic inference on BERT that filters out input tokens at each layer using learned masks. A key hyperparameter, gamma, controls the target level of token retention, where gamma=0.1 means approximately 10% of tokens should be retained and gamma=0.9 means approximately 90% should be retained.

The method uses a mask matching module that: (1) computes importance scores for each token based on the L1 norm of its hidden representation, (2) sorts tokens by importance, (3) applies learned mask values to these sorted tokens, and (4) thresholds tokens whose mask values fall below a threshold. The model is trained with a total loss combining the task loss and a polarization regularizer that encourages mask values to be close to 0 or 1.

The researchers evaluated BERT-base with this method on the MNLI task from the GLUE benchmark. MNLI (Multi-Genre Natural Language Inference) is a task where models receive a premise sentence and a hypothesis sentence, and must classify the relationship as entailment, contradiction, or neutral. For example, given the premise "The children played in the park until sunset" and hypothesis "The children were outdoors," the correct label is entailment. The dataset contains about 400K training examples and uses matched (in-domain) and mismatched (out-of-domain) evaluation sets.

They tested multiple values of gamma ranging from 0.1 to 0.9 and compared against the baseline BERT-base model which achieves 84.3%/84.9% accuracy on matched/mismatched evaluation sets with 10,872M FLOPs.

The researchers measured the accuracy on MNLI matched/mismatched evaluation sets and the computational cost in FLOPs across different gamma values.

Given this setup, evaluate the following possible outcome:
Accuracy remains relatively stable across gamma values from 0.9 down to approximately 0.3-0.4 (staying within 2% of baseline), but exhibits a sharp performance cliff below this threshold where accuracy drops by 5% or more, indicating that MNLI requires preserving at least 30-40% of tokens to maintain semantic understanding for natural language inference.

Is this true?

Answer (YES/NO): NO